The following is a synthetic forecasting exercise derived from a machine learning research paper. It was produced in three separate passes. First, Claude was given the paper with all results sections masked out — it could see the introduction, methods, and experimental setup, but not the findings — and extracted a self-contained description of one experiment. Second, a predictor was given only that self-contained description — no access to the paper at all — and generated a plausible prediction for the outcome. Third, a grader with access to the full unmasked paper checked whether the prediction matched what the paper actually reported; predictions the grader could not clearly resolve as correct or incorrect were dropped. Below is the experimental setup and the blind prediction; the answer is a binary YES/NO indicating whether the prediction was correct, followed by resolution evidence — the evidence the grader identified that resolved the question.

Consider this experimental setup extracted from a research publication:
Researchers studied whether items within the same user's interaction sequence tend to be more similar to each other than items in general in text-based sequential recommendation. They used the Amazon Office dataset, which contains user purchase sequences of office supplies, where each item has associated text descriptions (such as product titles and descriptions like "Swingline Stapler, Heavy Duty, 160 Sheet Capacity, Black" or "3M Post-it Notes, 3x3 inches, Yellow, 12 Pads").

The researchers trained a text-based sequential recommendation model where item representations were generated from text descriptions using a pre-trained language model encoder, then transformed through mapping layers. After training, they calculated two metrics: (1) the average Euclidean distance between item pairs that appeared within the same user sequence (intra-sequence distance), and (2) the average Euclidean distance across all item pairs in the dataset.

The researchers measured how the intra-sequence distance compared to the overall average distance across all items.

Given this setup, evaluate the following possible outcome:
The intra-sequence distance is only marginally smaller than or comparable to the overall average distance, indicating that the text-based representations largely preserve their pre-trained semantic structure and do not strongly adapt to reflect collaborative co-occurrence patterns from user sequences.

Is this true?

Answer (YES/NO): NO